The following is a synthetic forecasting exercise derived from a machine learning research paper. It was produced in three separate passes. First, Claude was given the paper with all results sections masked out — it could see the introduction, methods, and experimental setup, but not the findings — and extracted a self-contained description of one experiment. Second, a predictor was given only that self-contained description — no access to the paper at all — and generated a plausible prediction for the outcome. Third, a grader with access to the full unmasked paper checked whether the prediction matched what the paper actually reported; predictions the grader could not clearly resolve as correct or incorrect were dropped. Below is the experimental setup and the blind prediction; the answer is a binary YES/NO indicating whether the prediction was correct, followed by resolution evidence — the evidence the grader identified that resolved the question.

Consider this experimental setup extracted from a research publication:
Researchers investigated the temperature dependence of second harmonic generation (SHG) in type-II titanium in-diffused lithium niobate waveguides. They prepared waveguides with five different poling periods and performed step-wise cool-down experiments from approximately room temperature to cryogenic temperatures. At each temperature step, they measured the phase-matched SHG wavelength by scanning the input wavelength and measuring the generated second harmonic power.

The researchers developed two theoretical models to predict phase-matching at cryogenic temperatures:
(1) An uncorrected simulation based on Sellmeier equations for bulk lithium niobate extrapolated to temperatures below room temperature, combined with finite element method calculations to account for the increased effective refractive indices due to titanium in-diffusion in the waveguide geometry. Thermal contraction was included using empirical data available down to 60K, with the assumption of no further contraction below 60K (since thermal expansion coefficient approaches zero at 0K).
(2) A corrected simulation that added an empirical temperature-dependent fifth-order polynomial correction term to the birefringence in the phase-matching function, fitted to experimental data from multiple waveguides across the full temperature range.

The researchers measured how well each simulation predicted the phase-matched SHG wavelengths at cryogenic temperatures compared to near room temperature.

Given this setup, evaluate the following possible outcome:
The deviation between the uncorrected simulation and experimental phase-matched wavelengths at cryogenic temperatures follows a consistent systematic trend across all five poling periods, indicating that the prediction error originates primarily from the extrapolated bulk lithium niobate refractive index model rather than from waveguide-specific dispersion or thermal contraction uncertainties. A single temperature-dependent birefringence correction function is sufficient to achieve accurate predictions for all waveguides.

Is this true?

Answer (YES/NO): YES